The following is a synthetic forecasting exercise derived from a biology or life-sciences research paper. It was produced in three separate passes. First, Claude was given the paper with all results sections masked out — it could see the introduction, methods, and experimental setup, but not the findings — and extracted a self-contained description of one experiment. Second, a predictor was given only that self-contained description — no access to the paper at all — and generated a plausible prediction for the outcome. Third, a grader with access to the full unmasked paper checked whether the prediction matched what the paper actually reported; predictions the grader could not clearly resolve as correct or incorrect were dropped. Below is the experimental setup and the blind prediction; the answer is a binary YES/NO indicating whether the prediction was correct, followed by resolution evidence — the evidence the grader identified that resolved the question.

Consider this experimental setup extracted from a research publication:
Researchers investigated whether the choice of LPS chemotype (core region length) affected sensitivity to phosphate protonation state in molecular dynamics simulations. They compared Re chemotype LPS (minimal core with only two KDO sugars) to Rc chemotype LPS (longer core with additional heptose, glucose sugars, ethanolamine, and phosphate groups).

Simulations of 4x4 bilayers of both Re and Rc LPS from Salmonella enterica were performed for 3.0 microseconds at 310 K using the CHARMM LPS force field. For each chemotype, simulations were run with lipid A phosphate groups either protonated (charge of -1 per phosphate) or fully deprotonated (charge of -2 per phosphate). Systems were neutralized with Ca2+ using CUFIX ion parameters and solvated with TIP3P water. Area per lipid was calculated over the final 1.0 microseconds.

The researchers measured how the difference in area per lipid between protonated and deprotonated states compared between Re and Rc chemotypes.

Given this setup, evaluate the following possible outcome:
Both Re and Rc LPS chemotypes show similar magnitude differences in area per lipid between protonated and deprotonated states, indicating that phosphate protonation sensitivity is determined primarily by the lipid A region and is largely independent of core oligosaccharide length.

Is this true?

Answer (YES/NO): YES